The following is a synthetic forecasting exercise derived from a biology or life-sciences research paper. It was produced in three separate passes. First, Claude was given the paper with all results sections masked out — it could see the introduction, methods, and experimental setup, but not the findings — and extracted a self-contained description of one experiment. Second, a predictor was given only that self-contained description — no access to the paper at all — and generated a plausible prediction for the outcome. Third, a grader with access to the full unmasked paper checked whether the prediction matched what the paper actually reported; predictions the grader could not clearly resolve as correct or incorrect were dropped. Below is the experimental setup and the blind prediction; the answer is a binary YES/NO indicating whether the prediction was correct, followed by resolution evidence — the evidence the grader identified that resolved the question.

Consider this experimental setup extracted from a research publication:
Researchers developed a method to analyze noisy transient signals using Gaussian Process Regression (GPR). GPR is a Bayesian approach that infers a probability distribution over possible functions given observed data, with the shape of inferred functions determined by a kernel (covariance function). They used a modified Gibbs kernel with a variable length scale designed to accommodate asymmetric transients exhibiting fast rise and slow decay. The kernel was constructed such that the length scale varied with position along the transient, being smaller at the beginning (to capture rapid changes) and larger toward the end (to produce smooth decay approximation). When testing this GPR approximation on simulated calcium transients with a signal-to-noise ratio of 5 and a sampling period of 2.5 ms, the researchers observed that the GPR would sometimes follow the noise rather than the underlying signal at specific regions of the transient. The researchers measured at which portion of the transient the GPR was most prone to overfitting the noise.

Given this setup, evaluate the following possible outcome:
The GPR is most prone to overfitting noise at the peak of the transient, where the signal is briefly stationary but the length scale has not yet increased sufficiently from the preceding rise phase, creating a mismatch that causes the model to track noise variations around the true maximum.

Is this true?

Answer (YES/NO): NO